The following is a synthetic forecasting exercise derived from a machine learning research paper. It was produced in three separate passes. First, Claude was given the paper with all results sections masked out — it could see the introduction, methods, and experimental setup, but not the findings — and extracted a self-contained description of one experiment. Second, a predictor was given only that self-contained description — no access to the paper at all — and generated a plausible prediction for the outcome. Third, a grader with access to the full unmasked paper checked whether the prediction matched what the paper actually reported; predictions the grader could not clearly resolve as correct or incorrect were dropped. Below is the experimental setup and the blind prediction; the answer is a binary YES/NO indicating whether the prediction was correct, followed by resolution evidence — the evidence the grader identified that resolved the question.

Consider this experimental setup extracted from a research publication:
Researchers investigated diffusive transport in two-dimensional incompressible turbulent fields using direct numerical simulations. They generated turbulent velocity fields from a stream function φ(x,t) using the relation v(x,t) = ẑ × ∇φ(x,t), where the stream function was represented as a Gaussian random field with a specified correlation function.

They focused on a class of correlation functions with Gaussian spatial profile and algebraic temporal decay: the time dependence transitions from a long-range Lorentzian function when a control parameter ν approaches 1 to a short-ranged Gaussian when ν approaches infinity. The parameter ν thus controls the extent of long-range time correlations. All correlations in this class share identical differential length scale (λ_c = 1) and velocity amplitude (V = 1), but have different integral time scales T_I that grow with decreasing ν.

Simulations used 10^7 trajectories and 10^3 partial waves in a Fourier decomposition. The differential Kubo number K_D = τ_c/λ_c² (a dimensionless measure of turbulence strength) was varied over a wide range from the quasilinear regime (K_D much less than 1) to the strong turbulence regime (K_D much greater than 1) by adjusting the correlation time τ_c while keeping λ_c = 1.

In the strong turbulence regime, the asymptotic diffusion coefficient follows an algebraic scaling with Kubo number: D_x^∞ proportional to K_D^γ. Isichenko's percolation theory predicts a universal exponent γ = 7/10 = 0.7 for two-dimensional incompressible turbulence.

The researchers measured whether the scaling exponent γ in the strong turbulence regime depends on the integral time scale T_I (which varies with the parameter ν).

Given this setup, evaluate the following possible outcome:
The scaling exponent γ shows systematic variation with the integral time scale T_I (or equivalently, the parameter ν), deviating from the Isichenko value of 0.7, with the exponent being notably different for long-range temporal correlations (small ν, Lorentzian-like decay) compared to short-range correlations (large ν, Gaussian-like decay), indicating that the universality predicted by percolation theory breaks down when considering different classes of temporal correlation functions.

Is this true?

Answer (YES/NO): NO